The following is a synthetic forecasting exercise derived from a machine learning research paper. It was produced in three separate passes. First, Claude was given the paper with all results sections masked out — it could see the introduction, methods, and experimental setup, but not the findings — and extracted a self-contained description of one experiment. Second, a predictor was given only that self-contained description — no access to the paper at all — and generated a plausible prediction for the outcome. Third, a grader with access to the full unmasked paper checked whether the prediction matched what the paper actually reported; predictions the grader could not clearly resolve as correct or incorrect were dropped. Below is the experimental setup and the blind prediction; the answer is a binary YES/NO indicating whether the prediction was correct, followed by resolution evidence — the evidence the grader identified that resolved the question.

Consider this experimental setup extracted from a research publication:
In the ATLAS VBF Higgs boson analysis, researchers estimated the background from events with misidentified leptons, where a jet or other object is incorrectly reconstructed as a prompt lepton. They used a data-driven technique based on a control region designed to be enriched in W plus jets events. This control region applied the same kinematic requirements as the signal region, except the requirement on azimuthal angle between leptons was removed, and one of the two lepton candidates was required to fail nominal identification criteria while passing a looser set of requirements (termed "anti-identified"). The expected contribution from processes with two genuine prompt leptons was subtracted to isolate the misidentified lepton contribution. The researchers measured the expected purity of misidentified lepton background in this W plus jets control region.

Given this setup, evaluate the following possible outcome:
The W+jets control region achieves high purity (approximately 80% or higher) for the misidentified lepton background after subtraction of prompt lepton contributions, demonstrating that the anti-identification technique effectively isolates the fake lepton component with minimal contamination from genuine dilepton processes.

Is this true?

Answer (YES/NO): NO